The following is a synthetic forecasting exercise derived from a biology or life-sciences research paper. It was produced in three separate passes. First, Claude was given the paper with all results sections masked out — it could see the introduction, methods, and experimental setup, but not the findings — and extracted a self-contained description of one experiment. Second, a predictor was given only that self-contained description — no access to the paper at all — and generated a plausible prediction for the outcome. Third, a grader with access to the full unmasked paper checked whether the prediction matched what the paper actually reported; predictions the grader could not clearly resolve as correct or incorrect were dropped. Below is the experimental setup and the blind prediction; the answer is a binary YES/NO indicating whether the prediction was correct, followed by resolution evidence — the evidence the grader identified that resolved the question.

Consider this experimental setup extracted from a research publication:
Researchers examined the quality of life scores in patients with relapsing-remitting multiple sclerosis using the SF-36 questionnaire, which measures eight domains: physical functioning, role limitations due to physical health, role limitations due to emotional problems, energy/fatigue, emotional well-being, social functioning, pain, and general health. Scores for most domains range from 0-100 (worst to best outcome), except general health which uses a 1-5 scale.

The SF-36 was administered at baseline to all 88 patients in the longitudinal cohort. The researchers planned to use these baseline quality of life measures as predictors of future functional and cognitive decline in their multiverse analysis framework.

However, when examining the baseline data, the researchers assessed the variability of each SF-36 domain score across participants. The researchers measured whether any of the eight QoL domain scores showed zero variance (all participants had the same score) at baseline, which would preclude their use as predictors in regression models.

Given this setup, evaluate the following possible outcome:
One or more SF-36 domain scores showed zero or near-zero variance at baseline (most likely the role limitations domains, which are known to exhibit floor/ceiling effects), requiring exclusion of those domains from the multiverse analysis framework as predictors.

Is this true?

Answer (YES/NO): YES